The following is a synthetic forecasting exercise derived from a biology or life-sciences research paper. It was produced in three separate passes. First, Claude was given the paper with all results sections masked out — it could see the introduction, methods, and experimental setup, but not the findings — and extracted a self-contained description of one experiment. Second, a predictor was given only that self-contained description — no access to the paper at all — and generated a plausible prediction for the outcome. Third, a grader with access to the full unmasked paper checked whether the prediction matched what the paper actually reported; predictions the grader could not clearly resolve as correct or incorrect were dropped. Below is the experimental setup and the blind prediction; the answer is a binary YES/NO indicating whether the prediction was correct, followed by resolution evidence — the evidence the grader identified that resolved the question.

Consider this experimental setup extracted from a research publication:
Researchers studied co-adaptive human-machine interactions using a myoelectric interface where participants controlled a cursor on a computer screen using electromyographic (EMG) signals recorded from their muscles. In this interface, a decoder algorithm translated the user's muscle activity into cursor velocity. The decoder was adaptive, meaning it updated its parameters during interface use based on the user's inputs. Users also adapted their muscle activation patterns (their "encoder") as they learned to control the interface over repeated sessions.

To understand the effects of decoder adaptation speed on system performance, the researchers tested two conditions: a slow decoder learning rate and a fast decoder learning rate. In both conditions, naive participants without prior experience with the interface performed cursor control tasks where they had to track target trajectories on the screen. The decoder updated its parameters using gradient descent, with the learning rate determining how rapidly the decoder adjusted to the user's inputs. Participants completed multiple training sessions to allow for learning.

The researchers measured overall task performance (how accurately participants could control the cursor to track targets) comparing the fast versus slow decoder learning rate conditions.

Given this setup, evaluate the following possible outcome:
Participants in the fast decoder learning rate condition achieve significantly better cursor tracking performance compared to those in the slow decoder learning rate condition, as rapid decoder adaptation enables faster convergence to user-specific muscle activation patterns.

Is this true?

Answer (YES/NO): NO